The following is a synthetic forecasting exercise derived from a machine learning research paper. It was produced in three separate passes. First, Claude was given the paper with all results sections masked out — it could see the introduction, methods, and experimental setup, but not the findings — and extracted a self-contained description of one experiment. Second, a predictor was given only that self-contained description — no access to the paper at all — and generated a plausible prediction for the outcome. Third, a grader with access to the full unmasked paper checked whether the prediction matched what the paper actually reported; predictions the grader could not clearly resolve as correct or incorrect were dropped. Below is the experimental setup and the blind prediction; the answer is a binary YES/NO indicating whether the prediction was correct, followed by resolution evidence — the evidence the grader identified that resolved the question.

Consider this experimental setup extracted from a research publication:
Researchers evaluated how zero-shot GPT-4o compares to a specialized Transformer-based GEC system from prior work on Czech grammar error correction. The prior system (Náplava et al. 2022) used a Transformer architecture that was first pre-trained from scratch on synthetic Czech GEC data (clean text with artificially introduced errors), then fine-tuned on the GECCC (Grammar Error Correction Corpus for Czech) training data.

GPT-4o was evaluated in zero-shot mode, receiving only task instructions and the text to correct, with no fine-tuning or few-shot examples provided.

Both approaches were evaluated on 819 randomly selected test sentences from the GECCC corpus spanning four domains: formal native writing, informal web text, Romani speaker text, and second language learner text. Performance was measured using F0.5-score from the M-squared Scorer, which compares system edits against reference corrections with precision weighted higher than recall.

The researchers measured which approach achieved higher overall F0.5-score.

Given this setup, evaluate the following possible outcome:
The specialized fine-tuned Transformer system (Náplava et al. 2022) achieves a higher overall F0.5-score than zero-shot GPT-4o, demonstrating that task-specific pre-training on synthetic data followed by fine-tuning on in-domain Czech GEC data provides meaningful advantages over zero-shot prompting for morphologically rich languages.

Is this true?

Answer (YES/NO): YES